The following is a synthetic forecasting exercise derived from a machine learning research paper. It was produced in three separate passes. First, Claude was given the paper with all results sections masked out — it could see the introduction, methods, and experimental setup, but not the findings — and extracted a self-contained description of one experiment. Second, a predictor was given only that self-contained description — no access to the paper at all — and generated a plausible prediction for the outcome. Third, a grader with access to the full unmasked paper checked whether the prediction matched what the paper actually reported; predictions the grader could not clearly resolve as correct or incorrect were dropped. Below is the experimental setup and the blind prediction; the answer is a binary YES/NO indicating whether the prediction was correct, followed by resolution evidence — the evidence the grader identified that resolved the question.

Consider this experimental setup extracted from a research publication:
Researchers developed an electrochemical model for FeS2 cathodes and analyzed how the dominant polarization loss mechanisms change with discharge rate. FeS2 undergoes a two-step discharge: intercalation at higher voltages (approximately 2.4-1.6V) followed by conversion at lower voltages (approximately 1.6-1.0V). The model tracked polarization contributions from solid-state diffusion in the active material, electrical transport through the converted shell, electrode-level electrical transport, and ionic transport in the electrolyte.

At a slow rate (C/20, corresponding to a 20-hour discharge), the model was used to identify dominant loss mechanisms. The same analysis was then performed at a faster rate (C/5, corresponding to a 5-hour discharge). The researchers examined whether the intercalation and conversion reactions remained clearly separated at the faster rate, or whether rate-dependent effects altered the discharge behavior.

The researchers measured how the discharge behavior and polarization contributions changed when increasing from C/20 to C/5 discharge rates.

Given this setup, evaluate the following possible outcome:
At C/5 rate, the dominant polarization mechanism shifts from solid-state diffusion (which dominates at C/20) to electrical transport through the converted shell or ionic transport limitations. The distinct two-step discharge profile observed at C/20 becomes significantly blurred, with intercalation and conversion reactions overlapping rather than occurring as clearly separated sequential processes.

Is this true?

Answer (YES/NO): NO